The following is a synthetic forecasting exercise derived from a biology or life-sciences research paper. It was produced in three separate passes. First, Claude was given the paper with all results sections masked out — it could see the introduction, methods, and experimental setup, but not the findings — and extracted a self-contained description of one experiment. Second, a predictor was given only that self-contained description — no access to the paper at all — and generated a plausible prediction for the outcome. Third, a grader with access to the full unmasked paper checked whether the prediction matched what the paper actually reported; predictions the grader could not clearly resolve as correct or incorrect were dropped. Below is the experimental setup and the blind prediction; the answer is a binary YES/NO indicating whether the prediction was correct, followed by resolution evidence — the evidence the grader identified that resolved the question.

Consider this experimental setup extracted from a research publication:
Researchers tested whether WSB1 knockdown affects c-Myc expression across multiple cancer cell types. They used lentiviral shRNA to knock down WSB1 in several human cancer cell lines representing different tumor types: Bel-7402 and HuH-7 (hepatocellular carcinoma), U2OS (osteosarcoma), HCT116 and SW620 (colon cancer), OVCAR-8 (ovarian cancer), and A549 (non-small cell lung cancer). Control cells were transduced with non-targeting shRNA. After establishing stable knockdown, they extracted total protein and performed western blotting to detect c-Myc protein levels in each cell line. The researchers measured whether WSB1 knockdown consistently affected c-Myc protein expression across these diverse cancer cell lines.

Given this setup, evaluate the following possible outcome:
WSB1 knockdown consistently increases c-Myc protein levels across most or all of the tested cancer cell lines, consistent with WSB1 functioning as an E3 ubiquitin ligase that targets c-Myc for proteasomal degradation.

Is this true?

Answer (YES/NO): NO